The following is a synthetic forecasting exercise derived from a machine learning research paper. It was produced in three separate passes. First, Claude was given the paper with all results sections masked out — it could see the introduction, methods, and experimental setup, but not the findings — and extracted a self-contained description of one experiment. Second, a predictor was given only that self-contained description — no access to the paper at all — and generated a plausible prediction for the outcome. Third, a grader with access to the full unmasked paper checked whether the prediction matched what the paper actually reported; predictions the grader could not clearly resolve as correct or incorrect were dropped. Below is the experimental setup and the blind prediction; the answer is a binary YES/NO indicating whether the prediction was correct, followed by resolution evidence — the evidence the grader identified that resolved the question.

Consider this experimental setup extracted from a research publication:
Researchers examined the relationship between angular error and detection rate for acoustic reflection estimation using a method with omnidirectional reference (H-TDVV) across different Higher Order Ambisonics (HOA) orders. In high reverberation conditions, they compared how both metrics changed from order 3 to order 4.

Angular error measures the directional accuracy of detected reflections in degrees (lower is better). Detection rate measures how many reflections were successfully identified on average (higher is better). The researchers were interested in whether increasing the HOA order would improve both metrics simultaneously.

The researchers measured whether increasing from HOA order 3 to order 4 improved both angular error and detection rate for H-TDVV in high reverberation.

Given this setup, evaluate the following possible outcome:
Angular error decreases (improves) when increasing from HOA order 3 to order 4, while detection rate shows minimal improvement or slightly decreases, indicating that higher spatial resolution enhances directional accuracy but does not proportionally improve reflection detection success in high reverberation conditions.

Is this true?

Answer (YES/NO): NO